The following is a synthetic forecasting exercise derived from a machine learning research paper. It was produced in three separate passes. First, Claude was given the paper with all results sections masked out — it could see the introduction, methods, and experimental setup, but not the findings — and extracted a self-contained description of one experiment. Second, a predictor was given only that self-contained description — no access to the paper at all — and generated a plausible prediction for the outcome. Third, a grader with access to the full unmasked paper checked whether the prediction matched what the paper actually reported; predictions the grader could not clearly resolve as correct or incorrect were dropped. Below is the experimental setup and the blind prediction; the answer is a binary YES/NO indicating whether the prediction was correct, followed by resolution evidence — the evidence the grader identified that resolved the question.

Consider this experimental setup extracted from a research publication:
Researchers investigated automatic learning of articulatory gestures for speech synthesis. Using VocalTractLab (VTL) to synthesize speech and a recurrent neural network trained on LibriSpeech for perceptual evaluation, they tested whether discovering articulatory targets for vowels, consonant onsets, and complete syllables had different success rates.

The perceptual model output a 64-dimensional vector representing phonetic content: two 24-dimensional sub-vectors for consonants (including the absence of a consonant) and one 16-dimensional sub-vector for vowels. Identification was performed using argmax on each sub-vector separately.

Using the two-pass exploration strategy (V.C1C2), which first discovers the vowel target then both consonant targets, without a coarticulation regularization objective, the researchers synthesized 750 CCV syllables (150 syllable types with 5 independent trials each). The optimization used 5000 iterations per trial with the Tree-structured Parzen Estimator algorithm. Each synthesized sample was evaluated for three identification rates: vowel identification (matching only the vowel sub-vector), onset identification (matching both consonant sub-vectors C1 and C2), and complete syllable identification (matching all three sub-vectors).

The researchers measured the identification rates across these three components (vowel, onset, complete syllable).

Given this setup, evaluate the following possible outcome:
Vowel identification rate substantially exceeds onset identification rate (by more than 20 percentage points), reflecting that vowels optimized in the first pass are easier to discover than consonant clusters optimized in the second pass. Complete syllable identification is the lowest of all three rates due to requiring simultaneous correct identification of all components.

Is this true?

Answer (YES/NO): NO